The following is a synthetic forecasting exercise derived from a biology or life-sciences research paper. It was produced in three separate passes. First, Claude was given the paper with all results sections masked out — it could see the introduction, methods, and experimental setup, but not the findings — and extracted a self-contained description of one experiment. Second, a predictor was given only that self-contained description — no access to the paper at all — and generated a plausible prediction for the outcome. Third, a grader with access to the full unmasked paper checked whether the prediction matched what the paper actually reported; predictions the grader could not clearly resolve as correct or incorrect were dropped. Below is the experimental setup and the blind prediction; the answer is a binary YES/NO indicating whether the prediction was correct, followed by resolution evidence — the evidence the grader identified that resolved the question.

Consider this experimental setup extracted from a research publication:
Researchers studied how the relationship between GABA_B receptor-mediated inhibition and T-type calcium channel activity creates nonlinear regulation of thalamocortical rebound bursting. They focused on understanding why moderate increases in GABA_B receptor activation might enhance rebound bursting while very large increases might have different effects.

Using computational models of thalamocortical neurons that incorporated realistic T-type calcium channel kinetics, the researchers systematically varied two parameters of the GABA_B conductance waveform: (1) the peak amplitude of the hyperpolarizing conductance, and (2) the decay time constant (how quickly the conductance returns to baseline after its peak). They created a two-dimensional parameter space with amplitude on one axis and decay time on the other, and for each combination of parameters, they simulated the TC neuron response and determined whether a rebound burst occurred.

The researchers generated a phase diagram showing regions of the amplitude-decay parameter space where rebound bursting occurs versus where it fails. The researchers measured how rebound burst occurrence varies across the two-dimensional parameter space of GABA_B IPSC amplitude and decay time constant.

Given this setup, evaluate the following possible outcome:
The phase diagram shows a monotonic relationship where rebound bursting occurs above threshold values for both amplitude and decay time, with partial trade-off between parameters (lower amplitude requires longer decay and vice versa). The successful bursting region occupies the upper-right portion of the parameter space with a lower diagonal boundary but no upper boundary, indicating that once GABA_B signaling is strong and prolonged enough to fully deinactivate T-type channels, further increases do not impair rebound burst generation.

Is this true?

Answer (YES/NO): NO